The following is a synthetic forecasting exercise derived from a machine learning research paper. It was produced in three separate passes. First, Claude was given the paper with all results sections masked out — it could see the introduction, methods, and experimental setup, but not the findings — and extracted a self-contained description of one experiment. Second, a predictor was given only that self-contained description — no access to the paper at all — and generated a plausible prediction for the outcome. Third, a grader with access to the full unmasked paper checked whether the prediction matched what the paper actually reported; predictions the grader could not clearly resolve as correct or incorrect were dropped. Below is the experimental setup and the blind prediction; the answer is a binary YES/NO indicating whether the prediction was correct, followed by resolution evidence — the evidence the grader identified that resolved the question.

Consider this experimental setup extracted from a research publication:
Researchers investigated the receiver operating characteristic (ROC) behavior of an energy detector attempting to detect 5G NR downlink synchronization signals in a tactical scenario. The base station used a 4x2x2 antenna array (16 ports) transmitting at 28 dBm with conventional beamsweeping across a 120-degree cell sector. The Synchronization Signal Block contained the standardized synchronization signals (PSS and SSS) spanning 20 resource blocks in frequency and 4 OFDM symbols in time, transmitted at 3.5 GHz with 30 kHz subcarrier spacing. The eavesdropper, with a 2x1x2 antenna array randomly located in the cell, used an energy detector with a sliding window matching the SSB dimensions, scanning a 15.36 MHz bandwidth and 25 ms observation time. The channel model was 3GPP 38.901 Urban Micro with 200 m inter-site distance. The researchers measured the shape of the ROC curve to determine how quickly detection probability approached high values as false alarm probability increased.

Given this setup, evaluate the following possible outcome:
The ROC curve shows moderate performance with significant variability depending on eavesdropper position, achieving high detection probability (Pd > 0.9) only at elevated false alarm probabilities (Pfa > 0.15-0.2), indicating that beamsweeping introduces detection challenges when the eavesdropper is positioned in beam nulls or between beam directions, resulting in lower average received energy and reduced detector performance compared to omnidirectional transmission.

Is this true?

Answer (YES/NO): NO